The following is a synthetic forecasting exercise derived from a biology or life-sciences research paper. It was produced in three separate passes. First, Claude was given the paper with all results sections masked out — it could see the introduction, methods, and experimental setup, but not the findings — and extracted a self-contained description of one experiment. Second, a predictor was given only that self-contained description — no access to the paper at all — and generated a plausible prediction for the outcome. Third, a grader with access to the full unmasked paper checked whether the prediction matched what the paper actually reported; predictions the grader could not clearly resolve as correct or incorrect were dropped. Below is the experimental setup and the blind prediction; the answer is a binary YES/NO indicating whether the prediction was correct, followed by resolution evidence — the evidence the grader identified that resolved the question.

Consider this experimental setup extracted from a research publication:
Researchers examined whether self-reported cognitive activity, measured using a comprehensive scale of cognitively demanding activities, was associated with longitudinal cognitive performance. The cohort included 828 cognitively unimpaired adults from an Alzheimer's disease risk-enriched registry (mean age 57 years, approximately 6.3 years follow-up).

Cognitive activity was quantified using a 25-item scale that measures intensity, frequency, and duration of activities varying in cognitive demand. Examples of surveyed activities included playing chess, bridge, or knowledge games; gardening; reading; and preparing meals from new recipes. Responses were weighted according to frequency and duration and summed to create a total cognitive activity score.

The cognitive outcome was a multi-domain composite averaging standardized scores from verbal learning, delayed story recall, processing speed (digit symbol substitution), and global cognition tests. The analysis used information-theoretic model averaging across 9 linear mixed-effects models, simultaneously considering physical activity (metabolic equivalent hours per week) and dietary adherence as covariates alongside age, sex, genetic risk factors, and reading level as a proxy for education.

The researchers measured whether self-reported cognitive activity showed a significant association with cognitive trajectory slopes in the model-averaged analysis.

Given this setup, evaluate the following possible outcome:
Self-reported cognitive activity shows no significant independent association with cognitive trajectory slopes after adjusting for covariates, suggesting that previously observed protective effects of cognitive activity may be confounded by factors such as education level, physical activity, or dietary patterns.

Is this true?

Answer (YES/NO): YES